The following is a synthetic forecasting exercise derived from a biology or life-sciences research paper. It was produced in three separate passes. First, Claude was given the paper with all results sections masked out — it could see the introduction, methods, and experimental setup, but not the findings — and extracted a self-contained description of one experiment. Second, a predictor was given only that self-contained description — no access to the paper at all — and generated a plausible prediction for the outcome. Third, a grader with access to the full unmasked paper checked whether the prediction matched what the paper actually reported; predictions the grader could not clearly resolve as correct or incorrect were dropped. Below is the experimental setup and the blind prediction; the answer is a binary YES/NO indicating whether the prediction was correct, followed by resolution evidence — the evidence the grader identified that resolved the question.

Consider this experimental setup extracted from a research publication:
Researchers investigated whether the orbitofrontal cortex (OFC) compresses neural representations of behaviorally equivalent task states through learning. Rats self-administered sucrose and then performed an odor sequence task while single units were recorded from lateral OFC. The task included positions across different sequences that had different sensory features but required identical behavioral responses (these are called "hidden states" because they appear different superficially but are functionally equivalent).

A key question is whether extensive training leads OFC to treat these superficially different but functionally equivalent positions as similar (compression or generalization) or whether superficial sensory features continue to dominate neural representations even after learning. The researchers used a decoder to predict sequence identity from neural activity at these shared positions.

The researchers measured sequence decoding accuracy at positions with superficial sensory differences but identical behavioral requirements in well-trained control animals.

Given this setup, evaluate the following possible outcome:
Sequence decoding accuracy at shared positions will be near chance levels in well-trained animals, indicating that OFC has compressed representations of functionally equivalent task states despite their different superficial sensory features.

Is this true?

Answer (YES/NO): YES